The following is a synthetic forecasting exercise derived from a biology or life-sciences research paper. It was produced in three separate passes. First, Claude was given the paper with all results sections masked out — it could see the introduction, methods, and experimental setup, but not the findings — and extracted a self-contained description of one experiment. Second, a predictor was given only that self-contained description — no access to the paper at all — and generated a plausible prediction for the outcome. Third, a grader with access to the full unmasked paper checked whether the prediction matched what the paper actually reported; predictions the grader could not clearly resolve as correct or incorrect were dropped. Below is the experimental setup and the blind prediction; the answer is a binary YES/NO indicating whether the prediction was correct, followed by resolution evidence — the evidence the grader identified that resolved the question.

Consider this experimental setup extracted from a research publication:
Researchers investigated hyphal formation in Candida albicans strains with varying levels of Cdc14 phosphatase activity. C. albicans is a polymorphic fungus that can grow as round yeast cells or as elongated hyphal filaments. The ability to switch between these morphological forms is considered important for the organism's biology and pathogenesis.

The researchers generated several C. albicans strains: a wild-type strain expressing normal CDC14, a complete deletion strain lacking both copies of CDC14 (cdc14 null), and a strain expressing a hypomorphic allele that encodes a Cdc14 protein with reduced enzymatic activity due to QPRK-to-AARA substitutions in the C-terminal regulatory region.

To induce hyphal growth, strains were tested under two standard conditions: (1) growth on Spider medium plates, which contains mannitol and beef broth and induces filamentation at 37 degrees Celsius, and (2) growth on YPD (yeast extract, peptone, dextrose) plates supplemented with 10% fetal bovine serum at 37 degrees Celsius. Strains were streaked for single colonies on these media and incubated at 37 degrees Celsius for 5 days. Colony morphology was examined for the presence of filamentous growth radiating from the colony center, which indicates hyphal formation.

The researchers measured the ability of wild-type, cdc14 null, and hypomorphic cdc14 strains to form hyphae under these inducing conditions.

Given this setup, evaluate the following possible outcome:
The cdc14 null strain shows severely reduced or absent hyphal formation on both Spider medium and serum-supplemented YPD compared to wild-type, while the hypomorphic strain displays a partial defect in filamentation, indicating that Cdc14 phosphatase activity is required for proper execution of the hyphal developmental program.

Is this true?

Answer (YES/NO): NO